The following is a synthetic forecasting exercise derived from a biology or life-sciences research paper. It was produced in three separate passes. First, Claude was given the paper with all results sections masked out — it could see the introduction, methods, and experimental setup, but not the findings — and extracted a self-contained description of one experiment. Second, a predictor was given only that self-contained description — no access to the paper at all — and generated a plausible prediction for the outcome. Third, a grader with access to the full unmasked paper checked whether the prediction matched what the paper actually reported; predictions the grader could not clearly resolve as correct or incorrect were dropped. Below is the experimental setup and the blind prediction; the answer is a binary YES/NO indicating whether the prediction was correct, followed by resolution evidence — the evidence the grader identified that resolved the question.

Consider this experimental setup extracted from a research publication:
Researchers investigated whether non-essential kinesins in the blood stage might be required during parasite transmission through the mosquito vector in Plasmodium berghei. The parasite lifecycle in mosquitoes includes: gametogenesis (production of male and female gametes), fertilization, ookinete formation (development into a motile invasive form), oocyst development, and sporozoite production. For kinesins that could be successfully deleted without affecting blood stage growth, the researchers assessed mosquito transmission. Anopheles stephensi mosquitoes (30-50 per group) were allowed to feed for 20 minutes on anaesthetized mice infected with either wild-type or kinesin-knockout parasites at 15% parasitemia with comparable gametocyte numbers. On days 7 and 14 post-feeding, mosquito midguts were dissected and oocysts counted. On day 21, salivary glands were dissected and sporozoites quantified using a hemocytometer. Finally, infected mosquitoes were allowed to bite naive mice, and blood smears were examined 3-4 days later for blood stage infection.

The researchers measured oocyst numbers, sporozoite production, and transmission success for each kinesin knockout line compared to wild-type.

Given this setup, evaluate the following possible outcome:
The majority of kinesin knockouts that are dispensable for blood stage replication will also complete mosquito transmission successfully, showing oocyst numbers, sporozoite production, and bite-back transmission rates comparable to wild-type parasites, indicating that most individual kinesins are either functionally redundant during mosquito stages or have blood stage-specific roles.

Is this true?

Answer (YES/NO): NO